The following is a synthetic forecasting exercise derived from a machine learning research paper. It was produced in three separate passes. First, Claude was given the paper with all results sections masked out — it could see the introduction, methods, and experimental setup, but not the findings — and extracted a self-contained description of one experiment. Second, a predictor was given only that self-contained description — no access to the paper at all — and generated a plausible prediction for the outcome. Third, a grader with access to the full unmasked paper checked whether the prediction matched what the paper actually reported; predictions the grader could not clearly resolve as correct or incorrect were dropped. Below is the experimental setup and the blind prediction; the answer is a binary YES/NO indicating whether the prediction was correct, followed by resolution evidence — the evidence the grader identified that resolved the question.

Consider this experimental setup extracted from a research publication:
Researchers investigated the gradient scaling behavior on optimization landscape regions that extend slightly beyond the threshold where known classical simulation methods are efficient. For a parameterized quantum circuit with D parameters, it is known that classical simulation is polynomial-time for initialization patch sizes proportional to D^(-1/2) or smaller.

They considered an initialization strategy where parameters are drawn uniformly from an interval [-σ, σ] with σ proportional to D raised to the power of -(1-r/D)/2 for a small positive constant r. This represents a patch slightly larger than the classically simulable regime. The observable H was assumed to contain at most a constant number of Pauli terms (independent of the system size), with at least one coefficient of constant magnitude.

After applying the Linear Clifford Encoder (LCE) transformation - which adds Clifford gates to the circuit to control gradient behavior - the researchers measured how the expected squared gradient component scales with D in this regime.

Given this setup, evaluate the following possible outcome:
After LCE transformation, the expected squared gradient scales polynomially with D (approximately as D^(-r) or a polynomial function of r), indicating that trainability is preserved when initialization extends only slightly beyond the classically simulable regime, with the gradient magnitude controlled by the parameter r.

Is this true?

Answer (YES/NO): YES